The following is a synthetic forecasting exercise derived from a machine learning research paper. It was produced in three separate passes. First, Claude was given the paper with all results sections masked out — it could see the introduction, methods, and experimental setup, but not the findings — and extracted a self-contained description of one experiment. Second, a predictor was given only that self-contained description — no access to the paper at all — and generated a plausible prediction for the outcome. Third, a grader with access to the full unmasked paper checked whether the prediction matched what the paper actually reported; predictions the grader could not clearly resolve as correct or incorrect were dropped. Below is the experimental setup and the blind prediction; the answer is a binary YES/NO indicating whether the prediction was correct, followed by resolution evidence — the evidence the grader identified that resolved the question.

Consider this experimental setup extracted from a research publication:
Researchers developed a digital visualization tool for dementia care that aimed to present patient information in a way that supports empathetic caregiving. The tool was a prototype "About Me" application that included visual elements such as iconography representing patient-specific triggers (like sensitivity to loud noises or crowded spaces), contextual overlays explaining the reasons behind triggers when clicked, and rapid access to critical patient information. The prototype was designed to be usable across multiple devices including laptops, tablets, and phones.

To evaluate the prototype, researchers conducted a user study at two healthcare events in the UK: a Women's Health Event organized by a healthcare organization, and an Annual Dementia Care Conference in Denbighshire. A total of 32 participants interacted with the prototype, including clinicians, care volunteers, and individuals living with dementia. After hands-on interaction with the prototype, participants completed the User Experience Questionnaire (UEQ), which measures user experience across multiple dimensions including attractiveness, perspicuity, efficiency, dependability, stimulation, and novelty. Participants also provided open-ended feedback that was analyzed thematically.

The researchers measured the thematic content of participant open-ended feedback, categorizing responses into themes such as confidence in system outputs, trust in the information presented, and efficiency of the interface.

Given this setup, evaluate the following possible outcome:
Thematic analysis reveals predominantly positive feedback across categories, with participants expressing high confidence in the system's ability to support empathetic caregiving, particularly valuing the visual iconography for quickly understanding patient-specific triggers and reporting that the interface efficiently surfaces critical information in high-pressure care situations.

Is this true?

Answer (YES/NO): NO